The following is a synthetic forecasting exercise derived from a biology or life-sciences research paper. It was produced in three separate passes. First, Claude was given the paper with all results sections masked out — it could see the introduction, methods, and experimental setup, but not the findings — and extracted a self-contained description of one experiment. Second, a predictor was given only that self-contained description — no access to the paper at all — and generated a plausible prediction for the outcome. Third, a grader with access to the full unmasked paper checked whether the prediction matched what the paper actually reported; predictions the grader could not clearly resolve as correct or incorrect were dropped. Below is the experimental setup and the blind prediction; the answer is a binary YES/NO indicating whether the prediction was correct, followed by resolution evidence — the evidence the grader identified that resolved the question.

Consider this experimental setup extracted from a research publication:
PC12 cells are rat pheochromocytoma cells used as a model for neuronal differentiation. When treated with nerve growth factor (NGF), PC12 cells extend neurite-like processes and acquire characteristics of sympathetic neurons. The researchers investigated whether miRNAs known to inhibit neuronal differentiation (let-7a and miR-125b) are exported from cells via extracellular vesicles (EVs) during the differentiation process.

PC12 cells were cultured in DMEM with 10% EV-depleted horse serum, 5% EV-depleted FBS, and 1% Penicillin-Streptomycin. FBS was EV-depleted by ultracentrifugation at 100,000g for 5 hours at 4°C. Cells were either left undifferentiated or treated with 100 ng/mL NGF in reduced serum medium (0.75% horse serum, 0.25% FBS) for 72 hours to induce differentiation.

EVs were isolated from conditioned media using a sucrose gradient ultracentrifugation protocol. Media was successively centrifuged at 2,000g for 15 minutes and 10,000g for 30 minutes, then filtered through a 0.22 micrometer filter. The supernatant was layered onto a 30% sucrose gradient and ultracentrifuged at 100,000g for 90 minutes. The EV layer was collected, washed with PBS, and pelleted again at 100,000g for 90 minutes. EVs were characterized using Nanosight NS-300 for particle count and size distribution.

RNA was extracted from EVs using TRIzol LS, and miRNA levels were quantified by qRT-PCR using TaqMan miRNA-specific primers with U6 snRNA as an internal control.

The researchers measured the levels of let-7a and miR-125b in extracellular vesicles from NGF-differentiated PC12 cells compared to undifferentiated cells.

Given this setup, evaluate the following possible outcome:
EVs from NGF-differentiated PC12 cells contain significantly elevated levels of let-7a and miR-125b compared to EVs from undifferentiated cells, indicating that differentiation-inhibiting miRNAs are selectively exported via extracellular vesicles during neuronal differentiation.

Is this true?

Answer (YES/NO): YES